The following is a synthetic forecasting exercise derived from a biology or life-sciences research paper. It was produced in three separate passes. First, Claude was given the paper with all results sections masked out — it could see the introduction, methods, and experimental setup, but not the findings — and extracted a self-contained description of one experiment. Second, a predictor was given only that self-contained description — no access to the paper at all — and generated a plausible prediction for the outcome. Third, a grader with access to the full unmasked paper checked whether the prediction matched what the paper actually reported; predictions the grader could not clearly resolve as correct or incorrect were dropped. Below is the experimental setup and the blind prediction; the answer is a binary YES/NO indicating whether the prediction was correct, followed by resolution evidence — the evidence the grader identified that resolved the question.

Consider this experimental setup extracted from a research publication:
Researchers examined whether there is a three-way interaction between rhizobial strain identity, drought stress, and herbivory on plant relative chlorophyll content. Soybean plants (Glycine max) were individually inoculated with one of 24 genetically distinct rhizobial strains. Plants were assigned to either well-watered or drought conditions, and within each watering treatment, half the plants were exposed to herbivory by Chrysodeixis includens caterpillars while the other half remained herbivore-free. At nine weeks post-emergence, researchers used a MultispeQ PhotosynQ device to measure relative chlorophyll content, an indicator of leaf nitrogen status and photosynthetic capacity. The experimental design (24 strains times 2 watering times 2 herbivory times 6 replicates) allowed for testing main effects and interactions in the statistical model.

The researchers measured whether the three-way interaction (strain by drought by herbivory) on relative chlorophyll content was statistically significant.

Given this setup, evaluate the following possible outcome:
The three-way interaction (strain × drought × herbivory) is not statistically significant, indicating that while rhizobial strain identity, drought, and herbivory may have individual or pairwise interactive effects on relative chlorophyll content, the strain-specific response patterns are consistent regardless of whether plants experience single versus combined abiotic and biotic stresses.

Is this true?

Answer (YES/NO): YES